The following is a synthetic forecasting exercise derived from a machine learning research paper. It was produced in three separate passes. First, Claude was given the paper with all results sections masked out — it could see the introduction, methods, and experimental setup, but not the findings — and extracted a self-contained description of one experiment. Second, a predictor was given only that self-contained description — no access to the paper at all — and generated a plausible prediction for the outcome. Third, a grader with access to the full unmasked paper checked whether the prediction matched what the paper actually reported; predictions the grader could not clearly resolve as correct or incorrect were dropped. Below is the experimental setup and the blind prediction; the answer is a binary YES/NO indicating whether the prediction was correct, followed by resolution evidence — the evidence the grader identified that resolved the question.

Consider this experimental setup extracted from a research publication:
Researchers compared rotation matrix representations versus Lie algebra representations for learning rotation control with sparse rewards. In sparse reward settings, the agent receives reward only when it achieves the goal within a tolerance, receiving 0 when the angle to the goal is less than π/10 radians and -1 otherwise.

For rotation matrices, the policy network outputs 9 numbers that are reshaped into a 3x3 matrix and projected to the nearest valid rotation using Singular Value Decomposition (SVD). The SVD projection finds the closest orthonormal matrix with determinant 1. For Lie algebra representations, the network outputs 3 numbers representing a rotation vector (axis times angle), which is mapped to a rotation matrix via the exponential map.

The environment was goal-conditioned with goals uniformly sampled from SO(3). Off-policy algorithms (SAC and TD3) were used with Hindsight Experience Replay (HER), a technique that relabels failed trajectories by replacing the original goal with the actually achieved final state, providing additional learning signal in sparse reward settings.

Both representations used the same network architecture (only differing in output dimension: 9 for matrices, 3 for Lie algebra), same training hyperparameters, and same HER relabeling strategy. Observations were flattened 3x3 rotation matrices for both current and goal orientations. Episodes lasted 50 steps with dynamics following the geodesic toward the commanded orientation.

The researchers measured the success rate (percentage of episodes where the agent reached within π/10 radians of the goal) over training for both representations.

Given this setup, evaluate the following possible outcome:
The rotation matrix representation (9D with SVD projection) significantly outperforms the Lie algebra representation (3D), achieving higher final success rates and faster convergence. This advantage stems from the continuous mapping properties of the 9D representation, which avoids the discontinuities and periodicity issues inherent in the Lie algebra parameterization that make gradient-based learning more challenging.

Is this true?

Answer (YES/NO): YES